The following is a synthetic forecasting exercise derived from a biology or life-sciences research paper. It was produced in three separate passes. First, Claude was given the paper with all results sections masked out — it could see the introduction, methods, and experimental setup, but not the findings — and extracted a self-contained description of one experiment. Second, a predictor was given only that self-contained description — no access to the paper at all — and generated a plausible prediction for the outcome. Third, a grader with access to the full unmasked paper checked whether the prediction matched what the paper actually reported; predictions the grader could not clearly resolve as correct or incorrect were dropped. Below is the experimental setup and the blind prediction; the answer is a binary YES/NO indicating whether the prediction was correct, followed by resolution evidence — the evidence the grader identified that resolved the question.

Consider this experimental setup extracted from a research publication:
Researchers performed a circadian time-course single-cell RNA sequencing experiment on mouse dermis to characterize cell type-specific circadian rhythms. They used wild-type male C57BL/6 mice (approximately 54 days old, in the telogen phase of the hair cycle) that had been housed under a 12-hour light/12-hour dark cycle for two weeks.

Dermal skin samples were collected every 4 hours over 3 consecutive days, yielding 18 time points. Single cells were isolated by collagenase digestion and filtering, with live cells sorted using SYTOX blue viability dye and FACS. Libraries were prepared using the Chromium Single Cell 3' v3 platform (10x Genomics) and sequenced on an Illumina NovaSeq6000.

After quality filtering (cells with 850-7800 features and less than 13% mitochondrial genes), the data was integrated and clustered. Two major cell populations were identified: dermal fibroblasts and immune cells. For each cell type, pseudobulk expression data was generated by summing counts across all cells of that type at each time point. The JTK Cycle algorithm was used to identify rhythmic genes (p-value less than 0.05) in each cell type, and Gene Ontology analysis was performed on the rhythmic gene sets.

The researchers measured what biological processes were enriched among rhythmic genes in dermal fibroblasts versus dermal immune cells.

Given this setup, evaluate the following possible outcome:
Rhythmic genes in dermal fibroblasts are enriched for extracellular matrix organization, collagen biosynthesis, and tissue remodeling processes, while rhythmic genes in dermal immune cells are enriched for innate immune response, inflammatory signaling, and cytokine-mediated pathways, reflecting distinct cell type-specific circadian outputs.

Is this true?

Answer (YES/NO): NO